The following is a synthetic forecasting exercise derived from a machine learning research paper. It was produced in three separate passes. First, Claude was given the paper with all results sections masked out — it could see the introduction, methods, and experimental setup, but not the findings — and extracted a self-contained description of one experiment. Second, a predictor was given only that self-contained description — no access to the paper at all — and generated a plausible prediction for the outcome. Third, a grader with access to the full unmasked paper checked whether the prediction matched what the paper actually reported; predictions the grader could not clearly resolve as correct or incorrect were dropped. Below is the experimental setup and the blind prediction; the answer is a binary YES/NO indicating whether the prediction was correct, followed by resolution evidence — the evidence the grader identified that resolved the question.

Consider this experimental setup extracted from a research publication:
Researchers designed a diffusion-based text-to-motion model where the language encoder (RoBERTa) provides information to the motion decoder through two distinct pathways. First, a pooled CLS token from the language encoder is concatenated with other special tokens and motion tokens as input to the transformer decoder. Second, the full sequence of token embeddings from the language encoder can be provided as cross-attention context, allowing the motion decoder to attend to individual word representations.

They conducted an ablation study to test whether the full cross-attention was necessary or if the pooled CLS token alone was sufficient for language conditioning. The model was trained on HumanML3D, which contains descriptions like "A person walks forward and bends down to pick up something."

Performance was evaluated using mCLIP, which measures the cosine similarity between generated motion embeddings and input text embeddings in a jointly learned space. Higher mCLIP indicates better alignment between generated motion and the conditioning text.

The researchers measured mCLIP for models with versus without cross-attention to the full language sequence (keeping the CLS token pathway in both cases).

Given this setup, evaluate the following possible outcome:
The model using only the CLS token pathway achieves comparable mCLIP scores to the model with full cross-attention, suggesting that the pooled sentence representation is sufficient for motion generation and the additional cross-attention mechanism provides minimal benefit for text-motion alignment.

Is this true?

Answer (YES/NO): NO